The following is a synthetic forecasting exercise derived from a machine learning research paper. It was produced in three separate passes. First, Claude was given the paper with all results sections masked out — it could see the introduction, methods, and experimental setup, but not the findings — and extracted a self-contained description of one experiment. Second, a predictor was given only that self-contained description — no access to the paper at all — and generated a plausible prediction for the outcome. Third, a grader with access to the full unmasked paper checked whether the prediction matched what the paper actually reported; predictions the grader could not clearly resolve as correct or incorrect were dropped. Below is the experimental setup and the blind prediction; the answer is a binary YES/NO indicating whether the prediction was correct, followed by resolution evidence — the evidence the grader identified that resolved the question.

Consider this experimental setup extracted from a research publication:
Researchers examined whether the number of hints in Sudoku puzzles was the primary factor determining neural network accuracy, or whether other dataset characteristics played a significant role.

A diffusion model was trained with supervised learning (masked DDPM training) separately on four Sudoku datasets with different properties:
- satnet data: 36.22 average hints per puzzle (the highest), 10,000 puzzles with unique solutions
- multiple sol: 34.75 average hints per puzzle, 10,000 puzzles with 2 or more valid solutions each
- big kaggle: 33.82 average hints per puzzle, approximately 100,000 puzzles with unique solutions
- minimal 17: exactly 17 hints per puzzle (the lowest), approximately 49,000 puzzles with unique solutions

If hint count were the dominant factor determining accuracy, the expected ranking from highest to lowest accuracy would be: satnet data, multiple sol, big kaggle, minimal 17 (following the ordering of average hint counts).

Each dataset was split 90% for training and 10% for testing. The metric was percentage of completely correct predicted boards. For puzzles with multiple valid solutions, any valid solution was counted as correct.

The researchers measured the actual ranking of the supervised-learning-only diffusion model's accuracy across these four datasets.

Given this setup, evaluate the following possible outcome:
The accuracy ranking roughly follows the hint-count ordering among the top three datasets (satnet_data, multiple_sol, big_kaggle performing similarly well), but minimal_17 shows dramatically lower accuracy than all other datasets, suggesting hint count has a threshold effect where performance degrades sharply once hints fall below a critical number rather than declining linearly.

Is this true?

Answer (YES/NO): NO